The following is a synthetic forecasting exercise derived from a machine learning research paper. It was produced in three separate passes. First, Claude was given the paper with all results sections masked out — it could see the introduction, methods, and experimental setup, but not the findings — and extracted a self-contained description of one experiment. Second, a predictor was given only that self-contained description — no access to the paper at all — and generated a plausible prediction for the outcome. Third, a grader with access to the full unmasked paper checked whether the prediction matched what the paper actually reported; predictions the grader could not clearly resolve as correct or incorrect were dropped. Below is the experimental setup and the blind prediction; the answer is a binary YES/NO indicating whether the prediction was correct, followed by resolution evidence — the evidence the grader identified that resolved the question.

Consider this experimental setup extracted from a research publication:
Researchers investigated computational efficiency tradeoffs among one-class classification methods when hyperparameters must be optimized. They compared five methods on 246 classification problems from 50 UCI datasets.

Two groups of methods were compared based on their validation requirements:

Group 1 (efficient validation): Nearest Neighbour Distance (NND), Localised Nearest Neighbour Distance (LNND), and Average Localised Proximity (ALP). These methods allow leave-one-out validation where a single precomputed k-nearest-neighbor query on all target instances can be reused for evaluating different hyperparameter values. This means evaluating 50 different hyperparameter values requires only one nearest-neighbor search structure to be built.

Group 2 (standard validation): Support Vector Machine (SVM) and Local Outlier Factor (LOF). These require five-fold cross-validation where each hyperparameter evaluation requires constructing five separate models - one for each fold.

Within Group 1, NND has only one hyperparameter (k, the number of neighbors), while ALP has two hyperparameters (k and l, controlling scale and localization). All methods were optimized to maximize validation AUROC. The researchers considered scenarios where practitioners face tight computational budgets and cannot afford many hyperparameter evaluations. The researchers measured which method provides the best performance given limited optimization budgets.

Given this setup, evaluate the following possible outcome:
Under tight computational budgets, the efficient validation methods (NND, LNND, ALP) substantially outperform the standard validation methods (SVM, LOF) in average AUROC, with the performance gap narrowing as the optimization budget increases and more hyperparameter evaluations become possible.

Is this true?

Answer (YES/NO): NO